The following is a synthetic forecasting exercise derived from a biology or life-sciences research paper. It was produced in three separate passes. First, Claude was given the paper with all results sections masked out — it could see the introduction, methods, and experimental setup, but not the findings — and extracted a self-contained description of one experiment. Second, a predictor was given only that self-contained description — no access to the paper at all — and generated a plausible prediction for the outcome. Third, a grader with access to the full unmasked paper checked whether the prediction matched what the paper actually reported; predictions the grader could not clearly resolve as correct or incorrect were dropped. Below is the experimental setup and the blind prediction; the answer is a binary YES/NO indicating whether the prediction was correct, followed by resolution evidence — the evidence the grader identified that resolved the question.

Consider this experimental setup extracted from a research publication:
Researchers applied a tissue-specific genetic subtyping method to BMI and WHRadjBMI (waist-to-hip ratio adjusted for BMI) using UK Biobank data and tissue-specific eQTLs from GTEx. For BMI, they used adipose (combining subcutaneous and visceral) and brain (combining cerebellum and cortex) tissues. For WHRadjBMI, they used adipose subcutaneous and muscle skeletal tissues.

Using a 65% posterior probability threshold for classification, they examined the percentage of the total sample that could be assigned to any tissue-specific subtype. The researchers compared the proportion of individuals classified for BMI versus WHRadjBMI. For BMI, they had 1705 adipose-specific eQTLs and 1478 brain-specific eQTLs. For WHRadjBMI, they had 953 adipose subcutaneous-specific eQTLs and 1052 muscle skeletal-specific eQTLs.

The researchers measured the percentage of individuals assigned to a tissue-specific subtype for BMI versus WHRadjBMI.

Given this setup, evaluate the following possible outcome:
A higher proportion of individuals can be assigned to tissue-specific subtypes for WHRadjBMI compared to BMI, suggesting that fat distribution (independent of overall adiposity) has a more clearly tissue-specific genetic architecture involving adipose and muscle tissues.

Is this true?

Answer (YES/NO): NO